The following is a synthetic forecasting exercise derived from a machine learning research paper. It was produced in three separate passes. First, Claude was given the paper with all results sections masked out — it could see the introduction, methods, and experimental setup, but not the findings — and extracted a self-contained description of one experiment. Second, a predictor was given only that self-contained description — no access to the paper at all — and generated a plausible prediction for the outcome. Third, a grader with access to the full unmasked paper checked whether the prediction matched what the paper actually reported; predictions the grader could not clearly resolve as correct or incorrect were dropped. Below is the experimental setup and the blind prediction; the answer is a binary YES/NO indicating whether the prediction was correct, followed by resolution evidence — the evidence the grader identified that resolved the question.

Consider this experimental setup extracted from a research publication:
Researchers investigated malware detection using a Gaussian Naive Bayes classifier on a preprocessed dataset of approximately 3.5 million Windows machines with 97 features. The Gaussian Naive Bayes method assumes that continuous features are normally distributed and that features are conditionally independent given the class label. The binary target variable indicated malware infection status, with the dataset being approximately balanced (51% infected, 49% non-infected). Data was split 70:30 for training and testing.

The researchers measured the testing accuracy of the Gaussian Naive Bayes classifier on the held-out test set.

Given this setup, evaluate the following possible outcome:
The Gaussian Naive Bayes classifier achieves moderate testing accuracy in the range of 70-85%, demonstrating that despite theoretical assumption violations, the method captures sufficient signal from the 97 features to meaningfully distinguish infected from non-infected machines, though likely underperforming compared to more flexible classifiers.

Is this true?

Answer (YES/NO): NO